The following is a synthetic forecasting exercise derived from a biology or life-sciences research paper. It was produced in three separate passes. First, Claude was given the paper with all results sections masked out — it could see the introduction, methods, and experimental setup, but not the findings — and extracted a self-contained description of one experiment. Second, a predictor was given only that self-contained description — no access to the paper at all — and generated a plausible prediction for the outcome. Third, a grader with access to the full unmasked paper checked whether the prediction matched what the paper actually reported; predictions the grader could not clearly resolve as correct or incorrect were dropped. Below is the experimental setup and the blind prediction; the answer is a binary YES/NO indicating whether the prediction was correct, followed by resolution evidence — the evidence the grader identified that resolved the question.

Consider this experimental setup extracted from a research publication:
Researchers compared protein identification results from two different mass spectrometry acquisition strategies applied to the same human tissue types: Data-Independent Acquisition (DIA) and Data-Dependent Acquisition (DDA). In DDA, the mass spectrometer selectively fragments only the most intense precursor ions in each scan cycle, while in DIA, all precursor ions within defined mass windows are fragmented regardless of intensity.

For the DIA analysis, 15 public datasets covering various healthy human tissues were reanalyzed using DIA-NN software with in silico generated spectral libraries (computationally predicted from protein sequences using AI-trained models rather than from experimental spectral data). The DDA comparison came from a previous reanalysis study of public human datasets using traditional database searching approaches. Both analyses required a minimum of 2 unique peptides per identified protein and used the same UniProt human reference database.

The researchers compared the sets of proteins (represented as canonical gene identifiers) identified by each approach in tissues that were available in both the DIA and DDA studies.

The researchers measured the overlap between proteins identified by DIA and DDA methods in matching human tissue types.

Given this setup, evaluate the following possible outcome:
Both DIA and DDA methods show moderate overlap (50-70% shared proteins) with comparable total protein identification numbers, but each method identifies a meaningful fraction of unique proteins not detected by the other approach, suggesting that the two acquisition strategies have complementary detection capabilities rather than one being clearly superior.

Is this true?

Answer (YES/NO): NO